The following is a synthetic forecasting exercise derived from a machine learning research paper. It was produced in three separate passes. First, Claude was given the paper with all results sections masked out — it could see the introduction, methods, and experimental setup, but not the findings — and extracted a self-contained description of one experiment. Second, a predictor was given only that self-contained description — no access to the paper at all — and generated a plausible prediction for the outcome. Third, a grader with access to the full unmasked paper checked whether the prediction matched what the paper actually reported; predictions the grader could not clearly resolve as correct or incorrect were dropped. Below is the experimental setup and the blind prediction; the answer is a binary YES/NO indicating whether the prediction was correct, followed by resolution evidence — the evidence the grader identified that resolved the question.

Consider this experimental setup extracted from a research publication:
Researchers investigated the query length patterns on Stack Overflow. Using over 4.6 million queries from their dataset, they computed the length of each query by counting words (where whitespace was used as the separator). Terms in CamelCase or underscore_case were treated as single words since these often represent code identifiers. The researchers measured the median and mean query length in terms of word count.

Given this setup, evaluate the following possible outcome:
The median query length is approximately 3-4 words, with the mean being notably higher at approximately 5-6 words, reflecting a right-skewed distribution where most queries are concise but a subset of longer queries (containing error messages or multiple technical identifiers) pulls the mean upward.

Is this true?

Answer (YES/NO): NO